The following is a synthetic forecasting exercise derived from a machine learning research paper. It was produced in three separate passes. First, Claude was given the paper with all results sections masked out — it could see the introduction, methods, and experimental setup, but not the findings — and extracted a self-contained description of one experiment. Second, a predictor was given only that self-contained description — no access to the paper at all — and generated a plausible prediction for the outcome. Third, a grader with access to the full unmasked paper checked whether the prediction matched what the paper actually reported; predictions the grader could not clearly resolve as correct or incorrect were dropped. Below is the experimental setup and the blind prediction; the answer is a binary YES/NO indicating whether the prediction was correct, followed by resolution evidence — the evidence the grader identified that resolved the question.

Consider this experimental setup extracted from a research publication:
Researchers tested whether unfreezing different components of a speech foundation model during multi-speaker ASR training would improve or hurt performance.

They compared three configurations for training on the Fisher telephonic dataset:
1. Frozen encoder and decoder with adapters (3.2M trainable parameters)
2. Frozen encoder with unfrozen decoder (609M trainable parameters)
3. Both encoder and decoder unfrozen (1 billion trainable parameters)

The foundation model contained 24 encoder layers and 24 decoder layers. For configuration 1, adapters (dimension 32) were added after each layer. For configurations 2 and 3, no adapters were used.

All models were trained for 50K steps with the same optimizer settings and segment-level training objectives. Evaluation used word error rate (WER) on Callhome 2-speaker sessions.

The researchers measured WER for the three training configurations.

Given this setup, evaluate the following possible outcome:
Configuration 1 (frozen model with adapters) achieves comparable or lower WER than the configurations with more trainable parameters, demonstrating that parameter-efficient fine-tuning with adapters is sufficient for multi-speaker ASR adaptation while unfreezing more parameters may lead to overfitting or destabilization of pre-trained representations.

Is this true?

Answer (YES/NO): YES